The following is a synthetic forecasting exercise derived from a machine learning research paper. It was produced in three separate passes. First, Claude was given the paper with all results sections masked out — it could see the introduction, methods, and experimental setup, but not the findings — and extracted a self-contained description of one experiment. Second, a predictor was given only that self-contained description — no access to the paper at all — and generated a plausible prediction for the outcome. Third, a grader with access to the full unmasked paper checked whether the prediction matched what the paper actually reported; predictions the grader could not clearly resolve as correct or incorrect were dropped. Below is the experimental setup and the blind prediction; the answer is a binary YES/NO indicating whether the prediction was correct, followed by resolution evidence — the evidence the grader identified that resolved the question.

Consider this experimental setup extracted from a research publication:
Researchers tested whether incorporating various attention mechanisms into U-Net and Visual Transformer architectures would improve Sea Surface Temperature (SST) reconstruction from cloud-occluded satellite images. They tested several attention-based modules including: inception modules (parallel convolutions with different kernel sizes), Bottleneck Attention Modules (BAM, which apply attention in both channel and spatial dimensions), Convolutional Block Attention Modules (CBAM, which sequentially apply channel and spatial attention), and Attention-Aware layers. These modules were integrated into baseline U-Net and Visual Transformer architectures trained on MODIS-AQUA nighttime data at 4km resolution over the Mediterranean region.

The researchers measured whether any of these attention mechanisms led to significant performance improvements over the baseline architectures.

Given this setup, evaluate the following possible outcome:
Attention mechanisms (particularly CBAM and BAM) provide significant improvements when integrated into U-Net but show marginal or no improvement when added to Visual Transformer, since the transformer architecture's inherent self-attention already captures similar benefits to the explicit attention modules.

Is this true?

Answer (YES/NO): NO